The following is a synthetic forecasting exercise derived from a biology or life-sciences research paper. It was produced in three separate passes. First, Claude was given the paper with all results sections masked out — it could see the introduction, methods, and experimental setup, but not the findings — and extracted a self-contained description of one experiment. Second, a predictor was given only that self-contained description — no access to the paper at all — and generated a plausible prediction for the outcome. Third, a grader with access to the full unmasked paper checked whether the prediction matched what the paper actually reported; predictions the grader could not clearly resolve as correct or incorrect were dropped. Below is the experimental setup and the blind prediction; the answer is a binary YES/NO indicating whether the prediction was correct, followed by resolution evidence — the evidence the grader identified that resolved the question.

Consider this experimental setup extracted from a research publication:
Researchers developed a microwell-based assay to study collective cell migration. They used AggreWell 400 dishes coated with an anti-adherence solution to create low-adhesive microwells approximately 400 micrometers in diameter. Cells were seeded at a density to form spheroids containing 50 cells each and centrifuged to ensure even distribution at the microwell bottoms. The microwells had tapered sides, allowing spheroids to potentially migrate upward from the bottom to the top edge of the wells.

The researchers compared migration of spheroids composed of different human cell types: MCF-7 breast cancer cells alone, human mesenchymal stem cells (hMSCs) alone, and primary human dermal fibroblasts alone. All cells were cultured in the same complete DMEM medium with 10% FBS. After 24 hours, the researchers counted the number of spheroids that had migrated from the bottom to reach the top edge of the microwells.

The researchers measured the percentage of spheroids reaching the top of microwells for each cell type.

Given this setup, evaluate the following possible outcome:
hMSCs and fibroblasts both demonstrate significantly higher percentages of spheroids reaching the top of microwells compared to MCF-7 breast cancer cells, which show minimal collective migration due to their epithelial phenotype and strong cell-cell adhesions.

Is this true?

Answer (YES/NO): YES